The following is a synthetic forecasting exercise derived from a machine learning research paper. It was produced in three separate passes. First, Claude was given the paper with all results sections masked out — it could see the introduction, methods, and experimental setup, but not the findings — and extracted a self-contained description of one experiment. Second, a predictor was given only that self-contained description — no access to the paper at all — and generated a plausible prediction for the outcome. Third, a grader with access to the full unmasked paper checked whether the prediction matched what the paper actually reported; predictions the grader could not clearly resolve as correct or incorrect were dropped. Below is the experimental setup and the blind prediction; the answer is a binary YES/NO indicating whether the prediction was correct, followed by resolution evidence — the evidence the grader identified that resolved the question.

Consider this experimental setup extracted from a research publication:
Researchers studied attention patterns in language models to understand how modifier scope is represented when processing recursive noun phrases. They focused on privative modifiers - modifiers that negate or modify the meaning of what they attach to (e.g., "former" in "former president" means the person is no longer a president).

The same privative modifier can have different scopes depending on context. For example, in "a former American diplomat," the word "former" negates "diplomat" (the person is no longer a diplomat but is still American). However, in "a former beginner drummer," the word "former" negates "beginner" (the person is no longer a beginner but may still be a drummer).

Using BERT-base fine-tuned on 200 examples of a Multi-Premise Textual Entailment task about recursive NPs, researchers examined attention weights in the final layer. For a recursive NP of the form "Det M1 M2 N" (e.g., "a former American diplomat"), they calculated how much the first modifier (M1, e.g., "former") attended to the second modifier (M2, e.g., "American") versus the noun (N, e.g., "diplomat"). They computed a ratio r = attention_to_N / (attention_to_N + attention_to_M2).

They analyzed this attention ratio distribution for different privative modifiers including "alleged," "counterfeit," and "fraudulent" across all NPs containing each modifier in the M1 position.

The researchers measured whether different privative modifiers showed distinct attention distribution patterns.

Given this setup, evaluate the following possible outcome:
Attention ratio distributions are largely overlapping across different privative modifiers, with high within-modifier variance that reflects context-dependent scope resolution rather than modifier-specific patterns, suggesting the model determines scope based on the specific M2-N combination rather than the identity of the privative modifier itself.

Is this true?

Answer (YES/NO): NO